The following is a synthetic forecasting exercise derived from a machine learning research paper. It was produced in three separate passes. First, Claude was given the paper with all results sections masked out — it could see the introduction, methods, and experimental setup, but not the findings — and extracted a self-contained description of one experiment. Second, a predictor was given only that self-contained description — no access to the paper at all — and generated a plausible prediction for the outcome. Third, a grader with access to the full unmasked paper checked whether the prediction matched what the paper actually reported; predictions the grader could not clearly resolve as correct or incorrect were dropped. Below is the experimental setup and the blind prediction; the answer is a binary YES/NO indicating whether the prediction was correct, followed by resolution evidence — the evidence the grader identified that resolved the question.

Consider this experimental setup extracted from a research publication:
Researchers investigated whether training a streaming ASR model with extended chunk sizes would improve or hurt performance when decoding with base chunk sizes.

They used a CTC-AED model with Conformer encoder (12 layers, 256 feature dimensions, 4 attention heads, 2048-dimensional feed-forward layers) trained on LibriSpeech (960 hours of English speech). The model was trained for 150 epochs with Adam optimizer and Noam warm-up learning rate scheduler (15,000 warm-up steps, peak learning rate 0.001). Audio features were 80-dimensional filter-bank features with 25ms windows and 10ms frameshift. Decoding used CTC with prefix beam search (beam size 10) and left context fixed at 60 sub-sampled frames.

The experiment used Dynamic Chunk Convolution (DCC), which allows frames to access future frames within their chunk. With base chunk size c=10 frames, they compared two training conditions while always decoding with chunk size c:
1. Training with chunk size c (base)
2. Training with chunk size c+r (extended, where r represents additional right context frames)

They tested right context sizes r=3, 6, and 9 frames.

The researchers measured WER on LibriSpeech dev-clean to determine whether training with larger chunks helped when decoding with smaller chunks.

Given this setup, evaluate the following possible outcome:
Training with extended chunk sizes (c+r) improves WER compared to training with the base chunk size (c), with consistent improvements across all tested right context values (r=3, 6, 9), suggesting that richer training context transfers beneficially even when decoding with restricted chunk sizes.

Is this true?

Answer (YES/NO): NO